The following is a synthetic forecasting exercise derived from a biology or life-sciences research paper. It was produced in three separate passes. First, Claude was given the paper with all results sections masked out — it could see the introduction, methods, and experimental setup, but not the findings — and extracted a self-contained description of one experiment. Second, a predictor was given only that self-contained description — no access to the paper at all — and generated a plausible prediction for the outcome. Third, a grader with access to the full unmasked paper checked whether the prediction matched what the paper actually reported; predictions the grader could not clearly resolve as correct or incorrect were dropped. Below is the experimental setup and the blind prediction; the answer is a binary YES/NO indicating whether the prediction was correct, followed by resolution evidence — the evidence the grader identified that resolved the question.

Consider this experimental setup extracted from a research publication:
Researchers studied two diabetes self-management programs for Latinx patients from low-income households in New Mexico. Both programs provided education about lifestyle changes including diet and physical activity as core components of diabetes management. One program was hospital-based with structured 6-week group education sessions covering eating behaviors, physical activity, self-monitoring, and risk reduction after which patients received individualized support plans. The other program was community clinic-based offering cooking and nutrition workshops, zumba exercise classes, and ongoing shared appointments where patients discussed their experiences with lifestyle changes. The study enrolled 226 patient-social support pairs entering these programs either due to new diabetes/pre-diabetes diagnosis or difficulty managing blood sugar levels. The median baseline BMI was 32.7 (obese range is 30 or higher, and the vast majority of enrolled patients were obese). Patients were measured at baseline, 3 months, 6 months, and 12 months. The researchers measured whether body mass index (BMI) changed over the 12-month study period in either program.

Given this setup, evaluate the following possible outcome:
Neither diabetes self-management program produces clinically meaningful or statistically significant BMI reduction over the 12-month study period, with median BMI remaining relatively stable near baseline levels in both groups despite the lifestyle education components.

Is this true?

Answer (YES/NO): YES